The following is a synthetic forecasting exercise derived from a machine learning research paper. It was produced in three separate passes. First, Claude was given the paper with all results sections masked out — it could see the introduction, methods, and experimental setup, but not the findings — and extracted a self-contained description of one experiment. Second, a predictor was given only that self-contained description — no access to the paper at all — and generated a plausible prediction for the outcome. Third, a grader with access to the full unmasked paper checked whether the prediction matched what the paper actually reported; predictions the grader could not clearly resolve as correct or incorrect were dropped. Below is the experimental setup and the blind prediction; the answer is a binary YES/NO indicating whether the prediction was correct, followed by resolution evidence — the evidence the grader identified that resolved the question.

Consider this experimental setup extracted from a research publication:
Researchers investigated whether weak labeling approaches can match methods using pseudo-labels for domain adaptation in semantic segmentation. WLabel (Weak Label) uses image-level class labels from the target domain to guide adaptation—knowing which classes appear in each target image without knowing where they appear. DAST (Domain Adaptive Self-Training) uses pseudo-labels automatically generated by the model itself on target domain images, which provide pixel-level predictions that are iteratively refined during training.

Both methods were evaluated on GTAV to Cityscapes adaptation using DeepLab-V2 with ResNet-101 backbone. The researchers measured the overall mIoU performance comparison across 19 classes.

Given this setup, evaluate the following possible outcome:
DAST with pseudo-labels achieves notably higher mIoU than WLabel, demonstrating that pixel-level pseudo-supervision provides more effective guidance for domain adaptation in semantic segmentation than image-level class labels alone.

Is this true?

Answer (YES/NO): NO